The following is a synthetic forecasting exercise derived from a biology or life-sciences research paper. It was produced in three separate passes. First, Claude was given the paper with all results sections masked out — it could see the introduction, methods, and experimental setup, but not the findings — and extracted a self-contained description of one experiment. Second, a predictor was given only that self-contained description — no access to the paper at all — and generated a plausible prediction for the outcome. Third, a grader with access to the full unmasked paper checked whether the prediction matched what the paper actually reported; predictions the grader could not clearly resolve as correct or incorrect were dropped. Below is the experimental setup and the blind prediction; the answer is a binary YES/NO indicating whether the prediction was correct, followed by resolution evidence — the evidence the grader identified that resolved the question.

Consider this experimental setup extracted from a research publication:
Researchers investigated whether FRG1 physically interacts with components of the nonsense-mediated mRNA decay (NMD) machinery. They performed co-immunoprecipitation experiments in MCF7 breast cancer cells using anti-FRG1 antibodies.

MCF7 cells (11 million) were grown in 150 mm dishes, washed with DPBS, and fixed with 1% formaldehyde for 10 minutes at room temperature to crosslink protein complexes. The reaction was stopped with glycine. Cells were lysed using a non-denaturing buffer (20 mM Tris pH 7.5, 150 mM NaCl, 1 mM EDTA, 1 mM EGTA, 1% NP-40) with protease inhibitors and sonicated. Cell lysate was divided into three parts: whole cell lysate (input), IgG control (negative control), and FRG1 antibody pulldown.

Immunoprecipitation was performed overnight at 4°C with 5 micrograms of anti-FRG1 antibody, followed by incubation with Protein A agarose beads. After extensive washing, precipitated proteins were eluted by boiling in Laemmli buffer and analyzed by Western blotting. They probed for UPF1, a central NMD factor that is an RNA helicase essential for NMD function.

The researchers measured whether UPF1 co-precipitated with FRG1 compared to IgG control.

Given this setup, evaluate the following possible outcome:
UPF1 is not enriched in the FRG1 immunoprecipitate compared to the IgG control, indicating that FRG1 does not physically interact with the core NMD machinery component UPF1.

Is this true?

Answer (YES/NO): NO